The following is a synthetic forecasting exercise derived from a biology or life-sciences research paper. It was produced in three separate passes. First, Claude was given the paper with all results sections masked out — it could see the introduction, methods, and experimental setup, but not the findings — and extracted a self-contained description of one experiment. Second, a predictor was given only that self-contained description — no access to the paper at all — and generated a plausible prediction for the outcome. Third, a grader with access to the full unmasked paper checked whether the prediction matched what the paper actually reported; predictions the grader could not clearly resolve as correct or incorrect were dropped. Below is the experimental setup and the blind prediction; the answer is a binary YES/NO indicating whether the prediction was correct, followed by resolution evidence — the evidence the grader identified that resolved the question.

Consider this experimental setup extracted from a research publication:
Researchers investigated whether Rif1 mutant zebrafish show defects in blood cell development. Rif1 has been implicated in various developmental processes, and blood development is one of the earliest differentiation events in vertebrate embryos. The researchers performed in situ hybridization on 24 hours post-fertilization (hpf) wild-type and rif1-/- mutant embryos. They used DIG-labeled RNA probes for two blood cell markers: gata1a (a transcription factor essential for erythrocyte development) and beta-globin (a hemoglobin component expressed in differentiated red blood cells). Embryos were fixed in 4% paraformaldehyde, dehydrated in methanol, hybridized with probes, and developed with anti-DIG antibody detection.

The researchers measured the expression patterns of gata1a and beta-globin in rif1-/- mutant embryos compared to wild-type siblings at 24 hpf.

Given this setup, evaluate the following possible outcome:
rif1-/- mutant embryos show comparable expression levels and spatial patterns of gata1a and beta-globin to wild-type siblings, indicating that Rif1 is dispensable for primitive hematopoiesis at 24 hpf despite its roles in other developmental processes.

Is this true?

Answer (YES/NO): NO